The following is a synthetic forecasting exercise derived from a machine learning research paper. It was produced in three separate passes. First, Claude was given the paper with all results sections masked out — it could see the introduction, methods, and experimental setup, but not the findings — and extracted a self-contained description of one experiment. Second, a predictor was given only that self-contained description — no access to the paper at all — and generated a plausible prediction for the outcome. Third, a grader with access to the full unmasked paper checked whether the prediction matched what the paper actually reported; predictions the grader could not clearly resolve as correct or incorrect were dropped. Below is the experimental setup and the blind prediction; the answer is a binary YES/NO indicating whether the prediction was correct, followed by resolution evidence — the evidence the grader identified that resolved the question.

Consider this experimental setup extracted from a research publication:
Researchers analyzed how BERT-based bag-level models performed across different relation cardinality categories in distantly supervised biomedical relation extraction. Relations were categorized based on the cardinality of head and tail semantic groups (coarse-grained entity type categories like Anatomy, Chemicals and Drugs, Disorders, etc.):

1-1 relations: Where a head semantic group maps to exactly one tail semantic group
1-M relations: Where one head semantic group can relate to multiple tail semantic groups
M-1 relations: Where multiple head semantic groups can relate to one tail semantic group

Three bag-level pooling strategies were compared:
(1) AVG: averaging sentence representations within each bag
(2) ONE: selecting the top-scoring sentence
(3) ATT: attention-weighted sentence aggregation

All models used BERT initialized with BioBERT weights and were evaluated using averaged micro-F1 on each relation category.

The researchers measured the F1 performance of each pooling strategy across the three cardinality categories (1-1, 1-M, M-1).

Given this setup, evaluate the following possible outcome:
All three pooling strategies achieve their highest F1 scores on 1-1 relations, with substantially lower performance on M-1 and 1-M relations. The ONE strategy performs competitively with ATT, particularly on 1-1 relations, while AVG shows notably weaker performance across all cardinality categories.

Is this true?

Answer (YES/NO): NO